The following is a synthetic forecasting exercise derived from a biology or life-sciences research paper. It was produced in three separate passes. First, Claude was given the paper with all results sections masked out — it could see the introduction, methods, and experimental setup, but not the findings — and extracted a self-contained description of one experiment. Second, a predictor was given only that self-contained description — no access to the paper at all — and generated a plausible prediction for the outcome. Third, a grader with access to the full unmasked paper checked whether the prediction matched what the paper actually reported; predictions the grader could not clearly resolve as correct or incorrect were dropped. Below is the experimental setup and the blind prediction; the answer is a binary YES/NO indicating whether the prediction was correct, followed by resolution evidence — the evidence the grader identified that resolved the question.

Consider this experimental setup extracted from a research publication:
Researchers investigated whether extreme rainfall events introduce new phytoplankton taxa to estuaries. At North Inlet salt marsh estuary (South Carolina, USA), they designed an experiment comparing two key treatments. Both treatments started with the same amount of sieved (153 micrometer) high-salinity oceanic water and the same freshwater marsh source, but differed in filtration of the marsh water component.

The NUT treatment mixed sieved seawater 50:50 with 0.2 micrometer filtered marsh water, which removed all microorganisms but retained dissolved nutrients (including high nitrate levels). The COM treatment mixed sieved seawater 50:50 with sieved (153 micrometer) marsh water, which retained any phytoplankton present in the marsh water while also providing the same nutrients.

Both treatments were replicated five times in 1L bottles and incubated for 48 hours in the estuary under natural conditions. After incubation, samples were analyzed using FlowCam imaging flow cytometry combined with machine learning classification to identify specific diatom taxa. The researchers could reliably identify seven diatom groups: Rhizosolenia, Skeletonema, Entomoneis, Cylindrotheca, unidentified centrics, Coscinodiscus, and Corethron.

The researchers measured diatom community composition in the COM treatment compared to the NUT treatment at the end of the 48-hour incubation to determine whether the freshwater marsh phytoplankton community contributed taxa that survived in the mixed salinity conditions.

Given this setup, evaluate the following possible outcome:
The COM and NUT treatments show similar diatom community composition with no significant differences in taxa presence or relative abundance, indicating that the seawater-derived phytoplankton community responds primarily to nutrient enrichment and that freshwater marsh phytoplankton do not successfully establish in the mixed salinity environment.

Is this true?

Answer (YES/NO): NO